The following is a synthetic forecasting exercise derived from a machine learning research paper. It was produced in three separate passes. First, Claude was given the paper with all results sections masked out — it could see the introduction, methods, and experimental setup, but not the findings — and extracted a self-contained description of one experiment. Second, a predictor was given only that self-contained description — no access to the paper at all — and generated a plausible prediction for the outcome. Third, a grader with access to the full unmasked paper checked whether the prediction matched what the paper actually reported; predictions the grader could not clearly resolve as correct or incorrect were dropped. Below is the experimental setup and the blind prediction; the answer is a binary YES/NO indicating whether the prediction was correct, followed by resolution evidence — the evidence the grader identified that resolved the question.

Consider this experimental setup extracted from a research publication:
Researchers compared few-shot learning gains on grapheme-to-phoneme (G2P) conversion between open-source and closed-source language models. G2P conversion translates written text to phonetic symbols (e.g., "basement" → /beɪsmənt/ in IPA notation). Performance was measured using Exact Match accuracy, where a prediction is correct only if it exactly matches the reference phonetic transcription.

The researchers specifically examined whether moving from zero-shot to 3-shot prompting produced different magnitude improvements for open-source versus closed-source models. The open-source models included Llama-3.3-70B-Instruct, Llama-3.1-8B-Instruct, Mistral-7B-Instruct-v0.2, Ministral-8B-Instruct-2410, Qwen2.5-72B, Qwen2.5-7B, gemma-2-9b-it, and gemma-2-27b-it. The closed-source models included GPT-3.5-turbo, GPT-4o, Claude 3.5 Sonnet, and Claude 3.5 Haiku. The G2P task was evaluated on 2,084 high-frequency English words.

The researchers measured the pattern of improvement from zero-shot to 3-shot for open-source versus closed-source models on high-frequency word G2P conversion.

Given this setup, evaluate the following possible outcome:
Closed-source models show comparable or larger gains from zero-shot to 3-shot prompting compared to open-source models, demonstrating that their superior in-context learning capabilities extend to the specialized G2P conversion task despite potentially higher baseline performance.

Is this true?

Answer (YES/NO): YES